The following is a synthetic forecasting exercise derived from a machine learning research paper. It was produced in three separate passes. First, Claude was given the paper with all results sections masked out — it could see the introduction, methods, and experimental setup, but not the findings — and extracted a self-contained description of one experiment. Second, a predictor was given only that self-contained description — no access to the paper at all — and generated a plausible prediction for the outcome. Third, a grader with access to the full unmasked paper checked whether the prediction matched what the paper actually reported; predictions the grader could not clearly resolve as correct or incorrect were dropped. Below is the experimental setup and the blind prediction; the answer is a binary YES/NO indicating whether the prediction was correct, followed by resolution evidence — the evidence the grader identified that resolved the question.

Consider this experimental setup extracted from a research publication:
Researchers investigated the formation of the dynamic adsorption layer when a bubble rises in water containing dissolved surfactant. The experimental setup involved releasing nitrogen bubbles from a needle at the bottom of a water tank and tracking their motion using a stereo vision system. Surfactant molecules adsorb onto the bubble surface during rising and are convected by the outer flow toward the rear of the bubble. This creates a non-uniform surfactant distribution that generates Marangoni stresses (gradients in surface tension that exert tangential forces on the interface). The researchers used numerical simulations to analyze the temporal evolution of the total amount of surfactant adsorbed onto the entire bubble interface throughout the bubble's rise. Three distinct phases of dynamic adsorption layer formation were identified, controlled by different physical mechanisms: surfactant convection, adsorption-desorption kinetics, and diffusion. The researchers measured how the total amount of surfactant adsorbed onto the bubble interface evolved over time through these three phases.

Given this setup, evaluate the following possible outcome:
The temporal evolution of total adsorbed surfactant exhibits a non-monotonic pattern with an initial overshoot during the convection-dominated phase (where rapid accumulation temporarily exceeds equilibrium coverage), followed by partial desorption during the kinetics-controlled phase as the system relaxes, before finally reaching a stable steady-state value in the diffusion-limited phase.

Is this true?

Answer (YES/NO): NO